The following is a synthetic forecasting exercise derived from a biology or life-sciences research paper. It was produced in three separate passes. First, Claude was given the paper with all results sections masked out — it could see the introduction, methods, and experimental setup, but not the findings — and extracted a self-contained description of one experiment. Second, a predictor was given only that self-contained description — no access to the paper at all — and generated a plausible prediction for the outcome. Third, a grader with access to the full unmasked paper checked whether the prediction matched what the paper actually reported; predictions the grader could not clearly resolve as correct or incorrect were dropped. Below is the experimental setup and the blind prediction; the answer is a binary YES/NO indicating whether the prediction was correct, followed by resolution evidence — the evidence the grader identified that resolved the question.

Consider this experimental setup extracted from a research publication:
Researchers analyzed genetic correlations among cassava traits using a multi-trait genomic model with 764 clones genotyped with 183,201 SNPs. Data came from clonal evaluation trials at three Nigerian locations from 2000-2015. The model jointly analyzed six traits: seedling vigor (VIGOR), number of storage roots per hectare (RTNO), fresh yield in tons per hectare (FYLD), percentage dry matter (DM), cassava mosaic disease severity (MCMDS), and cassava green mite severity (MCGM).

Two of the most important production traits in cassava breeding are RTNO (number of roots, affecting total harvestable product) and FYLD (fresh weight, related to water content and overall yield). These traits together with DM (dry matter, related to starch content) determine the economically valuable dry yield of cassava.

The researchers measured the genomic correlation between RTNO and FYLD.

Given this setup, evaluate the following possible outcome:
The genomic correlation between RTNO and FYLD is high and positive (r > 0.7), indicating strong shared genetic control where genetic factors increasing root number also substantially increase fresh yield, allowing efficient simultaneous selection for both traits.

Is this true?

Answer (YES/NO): NO